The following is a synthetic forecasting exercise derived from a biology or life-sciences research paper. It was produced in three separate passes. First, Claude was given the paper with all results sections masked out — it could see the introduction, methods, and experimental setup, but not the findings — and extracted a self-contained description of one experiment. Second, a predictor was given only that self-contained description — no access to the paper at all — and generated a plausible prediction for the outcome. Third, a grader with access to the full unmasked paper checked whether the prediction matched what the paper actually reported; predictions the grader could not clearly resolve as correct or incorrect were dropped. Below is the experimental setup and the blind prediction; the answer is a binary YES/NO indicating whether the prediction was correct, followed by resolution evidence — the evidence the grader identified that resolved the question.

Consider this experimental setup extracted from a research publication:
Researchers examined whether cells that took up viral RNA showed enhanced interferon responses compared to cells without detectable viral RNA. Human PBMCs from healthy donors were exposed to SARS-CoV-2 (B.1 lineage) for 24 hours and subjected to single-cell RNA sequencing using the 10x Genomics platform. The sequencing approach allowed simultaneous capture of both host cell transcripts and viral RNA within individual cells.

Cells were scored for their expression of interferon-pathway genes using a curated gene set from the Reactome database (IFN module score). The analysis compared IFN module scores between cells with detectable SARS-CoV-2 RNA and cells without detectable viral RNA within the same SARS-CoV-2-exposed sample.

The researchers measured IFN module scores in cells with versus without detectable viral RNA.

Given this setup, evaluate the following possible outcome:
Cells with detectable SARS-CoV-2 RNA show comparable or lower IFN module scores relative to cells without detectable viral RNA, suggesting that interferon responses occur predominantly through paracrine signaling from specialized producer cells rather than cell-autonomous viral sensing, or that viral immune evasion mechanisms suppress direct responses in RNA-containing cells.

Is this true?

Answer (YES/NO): YES